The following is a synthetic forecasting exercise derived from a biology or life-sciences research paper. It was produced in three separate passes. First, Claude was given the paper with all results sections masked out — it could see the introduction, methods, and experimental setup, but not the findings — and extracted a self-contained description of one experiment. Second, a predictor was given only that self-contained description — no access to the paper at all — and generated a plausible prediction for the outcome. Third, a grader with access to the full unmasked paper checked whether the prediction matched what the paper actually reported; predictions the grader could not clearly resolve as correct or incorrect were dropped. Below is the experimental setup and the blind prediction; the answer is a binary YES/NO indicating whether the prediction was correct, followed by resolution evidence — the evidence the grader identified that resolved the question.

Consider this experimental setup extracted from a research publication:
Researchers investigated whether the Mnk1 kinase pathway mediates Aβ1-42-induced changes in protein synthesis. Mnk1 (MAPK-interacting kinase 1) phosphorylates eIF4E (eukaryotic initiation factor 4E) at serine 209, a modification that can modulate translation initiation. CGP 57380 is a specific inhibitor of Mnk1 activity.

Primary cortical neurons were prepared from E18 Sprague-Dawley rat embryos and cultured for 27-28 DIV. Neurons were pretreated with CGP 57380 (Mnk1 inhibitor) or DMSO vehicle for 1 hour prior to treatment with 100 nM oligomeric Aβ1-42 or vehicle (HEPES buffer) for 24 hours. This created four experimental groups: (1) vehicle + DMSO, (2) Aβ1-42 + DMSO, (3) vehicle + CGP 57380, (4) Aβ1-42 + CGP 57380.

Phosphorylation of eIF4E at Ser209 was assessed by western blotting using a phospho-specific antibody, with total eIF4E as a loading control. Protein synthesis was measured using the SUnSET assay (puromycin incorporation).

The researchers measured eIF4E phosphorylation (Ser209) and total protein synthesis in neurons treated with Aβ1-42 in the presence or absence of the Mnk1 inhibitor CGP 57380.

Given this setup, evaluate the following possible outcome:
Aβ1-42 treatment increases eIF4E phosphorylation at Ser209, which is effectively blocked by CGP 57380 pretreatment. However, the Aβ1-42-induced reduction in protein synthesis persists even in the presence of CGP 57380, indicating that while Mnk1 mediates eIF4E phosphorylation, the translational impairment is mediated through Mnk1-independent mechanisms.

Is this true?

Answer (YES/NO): NO